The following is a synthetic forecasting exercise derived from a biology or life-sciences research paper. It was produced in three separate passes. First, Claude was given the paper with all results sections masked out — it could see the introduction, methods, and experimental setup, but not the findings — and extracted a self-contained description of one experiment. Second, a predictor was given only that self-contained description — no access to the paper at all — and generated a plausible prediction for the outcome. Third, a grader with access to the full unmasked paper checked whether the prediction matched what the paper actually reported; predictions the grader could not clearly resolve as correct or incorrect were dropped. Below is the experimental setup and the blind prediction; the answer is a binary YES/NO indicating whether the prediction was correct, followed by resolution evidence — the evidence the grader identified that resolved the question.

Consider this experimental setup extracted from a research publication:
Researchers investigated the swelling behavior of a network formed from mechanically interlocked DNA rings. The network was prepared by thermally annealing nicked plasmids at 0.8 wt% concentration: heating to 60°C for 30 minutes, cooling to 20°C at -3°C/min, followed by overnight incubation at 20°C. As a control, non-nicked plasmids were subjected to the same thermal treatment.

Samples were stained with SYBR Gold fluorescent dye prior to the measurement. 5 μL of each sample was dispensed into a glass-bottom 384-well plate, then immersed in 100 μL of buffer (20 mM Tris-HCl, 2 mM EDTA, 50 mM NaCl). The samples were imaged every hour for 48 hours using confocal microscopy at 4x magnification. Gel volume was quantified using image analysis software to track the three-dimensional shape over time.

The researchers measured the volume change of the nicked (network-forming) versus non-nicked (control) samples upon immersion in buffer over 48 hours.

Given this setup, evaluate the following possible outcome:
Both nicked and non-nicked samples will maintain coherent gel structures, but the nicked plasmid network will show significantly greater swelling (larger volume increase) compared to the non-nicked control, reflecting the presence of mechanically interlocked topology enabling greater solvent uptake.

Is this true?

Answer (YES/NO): NO